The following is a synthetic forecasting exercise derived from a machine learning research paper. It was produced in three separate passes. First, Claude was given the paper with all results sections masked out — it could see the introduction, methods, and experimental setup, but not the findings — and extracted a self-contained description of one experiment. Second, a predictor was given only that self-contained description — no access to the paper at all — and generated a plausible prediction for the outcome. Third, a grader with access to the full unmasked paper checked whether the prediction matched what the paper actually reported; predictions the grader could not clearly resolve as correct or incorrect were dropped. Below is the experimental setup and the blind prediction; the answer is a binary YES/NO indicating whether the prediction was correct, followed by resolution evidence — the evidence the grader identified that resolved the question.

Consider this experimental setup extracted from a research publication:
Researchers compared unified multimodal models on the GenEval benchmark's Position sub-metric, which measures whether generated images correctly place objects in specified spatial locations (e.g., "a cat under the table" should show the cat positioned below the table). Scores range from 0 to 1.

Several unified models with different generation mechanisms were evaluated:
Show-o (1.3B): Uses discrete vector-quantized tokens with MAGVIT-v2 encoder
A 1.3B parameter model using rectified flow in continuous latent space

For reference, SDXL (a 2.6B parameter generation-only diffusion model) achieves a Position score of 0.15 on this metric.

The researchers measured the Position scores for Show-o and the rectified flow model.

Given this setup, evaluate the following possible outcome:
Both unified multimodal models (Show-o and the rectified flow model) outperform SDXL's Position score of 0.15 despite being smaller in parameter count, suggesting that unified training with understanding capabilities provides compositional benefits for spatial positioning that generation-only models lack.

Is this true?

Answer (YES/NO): NO